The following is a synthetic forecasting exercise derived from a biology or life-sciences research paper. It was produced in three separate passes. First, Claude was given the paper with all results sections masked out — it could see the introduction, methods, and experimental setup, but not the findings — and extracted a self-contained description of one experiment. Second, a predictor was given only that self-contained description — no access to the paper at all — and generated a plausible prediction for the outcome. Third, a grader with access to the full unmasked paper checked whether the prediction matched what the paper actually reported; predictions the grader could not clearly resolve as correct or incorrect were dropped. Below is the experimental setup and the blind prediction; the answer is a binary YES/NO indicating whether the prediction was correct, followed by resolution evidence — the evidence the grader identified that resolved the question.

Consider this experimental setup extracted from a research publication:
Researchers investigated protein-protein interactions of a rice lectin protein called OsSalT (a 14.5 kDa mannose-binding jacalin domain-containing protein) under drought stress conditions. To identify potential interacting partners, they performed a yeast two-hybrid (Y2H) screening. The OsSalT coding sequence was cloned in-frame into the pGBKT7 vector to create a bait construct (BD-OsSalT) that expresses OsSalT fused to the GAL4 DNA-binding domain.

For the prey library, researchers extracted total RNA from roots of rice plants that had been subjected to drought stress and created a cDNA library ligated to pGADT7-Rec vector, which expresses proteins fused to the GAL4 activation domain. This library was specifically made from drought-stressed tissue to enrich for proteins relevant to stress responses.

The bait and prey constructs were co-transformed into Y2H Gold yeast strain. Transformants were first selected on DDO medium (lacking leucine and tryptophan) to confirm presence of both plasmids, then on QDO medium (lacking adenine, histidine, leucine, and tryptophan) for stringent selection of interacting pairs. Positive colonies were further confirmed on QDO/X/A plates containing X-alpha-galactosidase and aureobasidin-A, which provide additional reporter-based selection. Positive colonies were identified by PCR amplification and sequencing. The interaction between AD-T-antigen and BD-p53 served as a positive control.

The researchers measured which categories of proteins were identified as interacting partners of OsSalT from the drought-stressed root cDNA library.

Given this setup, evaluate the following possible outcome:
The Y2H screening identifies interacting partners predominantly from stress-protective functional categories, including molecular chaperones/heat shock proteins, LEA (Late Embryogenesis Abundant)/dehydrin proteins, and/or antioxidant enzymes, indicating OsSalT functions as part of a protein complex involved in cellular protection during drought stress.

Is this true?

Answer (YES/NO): NO